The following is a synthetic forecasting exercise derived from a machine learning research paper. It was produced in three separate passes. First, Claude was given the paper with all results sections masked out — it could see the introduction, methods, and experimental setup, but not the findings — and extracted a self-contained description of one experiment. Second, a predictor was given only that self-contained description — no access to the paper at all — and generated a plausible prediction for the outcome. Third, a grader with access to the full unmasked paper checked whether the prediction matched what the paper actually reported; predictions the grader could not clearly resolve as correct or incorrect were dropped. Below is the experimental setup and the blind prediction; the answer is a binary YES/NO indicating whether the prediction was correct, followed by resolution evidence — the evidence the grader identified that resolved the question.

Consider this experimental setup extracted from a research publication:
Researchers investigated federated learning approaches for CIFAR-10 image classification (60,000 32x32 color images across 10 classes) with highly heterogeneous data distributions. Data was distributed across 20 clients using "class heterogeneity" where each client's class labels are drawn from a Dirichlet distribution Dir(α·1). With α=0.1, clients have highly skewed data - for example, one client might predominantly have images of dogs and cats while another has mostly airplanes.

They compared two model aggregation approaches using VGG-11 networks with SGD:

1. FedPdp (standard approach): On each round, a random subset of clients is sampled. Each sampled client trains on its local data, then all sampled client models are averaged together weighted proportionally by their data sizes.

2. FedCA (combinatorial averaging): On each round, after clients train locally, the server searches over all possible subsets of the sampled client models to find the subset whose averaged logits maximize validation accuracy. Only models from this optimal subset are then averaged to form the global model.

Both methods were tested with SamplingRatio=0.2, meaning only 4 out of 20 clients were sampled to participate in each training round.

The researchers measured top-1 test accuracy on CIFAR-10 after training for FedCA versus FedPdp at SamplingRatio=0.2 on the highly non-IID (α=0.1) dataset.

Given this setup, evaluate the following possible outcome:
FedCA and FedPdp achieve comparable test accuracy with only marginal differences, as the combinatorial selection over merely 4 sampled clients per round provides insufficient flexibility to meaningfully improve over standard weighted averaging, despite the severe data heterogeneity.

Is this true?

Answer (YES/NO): YES